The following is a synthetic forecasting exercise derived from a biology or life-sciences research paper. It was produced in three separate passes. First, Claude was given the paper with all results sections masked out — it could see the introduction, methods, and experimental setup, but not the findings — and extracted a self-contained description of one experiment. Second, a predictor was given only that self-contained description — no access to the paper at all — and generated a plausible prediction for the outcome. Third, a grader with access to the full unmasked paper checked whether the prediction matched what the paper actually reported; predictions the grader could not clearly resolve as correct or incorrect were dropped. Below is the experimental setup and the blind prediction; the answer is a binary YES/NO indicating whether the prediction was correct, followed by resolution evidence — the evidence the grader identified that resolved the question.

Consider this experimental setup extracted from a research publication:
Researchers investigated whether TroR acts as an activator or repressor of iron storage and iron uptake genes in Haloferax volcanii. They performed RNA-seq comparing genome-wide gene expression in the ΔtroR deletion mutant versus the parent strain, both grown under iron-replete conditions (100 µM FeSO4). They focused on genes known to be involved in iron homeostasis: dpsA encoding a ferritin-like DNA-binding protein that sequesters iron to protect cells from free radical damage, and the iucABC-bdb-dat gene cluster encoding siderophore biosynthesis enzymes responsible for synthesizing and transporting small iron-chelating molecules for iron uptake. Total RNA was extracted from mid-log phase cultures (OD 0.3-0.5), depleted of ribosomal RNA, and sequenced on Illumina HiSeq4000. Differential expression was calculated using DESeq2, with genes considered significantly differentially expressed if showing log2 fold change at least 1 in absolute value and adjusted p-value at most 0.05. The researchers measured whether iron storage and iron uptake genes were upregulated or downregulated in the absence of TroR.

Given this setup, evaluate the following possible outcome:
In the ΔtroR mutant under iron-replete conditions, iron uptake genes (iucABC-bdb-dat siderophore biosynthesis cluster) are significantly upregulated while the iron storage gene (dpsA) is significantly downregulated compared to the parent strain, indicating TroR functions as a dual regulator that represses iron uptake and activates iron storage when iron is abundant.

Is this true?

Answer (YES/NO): YES